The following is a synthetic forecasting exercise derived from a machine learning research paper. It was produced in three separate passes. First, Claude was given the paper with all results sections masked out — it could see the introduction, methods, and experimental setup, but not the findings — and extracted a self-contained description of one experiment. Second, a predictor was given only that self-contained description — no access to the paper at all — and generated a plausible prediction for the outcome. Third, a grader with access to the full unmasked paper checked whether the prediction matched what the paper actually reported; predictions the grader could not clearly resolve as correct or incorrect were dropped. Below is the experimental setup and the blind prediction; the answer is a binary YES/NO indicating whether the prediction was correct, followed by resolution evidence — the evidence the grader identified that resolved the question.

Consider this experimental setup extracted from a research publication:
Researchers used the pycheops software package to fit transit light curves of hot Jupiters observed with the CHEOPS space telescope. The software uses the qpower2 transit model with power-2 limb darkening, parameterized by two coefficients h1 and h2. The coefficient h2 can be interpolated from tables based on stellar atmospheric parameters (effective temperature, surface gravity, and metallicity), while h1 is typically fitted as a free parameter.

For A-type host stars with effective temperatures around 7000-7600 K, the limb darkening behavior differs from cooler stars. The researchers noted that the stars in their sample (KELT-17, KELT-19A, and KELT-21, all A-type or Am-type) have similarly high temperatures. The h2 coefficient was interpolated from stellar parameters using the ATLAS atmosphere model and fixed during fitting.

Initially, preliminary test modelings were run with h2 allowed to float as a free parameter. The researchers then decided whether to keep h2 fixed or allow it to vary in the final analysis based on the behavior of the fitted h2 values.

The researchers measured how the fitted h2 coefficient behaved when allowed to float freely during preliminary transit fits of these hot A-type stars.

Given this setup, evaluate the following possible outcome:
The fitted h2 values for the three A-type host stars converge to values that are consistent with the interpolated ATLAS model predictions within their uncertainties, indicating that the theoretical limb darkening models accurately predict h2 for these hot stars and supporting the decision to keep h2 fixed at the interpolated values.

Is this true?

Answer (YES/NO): NO